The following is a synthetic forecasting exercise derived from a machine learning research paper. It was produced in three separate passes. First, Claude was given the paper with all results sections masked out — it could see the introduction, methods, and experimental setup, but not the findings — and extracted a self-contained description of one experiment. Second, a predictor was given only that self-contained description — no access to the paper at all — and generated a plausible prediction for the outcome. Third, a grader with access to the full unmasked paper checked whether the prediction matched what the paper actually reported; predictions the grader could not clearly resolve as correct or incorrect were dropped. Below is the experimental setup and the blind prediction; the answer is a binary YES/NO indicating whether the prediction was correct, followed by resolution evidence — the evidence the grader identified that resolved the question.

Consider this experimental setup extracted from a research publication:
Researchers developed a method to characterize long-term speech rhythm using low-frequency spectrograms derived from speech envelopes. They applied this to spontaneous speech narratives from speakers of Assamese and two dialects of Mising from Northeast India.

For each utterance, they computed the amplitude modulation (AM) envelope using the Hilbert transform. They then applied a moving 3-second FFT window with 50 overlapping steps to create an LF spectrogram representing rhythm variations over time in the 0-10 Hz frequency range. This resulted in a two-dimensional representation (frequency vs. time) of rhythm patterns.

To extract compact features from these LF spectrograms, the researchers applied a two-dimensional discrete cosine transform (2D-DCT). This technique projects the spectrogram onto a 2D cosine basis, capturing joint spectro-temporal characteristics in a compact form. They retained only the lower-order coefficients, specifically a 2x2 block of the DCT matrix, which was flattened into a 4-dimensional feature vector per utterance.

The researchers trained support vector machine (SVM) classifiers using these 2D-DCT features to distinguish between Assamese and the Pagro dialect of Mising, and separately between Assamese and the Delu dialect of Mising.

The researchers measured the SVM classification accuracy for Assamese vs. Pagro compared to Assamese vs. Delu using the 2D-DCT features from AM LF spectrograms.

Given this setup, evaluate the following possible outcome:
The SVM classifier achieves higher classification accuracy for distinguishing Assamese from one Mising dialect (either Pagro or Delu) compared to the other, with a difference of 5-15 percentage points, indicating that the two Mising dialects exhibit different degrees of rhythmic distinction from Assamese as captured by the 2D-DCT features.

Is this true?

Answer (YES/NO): YES